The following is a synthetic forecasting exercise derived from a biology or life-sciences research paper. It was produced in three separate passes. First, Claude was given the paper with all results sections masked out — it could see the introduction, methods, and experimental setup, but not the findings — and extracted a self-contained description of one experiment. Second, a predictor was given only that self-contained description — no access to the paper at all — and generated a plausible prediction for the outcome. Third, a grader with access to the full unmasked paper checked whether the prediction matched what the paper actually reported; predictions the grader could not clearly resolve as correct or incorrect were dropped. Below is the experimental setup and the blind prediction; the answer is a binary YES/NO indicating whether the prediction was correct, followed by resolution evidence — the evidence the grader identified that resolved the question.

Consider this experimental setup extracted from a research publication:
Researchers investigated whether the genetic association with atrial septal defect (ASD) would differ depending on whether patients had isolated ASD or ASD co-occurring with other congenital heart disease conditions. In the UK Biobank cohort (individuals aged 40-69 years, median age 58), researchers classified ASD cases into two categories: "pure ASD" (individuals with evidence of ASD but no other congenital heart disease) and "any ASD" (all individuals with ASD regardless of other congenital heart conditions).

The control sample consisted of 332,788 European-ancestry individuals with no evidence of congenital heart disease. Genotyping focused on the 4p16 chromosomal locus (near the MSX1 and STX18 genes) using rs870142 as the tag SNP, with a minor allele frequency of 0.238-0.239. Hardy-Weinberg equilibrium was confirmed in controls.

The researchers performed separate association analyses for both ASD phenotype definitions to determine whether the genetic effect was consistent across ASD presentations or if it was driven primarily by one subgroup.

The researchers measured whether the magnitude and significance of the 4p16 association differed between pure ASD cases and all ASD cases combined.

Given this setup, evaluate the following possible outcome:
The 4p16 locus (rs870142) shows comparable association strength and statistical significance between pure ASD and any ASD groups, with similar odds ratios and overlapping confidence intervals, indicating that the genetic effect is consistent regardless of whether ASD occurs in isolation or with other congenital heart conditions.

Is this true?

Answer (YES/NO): YES